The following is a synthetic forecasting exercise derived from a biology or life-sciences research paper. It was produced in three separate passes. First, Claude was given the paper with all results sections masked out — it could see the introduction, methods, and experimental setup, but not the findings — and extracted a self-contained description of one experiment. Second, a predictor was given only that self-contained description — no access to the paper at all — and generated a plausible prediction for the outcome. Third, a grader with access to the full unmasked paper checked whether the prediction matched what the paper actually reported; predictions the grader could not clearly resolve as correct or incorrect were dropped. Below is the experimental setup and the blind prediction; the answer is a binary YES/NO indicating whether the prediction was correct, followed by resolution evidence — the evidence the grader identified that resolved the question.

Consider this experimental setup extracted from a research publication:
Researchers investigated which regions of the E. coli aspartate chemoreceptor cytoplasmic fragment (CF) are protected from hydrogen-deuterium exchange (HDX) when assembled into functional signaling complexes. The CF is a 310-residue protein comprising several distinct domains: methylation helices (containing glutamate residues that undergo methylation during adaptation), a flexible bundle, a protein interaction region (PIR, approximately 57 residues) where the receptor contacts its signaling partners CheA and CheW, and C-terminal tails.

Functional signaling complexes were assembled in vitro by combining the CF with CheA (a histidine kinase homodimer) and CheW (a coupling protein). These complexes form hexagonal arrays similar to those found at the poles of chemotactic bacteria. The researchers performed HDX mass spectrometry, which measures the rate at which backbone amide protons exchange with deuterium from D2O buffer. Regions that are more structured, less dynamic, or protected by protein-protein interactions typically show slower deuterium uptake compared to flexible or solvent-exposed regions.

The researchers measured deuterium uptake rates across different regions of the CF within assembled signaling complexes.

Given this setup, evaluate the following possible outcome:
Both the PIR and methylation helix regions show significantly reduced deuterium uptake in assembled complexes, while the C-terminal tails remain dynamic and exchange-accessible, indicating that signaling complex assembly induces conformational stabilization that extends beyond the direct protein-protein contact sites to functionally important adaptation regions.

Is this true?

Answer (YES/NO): NO